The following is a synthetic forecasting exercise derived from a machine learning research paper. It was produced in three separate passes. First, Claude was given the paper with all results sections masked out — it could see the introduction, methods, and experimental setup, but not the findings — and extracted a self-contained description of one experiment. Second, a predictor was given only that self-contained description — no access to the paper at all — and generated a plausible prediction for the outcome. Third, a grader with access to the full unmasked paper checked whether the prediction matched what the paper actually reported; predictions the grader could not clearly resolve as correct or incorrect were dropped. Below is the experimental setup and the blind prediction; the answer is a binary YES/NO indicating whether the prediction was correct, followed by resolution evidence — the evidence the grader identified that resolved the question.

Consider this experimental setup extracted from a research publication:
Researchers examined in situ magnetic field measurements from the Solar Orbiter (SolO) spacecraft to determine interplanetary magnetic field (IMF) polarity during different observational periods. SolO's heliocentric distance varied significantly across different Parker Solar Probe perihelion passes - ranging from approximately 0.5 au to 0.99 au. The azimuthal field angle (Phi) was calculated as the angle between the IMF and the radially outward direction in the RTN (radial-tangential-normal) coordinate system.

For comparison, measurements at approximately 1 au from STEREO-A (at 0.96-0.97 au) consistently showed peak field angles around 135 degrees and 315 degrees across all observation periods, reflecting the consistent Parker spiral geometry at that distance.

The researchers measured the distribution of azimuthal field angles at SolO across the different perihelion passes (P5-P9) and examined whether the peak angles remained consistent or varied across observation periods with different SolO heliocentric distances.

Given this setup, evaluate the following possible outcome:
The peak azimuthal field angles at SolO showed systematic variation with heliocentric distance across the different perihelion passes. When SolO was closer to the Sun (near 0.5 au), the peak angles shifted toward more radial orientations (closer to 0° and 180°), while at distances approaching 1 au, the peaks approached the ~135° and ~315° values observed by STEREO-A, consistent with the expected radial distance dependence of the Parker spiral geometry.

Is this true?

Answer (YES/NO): YES